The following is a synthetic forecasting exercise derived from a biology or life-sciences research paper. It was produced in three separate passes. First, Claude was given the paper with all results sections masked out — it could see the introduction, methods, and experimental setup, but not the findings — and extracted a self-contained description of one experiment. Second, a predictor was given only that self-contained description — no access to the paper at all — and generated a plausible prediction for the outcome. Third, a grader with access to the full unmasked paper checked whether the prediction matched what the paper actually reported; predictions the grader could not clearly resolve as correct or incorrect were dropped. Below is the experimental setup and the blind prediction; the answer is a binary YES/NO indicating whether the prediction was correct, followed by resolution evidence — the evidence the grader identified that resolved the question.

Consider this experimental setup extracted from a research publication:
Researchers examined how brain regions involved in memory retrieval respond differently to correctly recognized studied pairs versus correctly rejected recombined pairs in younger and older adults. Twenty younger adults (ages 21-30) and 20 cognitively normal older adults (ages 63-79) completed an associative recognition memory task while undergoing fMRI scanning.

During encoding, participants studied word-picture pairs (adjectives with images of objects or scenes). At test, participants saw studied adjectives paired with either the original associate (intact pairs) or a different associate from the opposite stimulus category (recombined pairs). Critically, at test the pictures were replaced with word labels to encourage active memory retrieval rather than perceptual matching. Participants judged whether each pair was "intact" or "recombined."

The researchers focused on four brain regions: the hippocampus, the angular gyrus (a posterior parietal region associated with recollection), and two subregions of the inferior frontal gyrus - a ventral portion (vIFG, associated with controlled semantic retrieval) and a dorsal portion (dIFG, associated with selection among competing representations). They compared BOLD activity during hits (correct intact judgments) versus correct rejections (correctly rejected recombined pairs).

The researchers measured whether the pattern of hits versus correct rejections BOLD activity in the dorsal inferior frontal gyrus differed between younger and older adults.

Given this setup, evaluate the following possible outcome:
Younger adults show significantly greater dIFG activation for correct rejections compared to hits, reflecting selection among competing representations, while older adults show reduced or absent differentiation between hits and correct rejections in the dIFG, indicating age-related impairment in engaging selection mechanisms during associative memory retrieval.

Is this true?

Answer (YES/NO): YES